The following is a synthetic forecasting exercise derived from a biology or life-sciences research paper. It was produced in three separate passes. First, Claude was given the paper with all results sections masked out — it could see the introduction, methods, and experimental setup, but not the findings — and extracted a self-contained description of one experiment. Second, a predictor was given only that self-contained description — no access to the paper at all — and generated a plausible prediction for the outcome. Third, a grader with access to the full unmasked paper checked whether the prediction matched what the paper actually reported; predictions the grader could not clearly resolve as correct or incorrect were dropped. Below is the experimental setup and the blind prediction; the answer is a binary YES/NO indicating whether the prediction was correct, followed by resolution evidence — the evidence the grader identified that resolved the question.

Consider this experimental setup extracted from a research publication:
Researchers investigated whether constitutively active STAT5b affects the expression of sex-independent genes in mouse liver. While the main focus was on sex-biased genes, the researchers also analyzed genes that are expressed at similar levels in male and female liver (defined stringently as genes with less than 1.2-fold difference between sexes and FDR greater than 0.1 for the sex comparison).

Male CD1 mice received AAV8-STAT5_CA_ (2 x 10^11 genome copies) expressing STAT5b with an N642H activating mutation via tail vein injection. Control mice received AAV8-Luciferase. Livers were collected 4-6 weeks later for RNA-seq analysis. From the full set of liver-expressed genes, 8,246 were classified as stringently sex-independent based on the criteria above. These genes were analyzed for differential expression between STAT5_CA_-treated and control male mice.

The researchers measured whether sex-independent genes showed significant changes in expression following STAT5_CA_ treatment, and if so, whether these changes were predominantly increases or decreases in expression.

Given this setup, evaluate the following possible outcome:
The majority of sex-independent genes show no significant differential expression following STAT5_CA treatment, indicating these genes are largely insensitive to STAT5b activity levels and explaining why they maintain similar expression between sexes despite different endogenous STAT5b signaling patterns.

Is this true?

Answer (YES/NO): YES